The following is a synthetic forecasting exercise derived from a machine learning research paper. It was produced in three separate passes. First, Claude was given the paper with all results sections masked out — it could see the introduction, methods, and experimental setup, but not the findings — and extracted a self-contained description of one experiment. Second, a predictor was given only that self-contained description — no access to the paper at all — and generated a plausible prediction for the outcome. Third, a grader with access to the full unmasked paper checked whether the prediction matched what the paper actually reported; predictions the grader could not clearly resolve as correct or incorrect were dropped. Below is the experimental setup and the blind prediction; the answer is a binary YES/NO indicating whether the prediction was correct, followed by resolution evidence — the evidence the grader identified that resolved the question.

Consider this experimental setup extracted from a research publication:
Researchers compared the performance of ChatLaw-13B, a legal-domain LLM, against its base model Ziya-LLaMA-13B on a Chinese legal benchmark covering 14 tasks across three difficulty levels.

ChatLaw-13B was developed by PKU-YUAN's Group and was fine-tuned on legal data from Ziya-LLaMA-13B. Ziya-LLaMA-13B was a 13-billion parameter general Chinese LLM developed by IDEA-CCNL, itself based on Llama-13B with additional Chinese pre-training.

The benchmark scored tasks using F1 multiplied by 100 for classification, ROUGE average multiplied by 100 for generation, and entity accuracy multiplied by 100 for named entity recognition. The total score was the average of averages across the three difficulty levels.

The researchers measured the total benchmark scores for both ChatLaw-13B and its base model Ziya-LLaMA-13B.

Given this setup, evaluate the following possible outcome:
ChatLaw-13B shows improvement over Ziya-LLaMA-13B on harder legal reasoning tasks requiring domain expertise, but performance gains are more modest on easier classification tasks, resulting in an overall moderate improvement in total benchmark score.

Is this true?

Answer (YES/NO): NO